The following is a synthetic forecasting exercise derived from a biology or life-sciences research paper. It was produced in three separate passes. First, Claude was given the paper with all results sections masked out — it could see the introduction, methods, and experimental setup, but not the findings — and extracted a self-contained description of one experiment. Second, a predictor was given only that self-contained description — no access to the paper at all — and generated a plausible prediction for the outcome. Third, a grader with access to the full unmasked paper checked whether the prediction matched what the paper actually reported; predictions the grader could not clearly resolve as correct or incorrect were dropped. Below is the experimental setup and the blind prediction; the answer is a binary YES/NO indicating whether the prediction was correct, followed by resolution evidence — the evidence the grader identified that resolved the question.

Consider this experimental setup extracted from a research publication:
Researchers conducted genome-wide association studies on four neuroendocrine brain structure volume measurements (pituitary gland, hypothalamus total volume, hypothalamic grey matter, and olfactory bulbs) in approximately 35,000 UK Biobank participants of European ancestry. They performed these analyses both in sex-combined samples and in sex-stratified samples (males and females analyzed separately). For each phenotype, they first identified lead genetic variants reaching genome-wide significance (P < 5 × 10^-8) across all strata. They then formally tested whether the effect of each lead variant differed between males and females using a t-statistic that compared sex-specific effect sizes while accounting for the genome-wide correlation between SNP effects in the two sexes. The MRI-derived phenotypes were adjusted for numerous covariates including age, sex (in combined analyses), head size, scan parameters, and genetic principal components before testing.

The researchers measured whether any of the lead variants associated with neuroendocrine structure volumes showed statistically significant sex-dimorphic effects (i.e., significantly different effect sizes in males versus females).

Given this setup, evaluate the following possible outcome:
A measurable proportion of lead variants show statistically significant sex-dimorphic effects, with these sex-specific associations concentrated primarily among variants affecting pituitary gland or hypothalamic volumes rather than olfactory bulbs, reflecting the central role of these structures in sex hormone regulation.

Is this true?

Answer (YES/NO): NO